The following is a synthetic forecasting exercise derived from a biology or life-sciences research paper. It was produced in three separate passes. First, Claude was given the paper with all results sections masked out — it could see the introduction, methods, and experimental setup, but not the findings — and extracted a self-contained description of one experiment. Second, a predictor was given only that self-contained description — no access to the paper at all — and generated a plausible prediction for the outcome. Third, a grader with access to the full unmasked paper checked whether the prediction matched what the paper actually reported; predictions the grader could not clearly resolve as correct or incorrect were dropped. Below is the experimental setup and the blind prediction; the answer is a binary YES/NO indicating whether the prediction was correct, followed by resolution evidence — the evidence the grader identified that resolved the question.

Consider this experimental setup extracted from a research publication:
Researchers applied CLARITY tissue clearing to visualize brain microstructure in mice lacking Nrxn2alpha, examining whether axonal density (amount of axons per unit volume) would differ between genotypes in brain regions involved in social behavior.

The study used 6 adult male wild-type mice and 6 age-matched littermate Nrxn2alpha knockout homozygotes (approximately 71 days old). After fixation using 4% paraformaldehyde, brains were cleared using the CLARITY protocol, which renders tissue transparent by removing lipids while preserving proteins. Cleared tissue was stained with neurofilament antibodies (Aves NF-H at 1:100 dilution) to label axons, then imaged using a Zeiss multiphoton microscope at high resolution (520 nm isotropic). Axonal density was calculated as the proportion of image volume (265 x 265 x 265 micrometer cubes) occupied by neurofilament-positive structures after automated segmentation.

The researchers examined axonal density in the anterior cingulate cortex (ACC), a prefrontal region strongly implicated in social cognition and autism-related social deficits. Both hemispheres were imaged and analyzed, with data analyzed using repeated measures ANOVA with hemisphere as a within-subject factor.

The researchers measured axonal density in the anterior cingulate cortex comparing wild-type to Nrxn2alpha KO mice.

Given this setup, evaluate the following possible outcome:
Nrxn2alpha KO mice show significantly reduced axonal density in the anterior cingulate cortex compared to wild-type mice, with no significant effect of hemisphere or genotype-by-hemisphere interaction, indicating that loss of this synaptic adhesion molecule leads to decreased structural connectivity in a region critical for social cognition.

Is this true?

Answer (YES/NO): NO